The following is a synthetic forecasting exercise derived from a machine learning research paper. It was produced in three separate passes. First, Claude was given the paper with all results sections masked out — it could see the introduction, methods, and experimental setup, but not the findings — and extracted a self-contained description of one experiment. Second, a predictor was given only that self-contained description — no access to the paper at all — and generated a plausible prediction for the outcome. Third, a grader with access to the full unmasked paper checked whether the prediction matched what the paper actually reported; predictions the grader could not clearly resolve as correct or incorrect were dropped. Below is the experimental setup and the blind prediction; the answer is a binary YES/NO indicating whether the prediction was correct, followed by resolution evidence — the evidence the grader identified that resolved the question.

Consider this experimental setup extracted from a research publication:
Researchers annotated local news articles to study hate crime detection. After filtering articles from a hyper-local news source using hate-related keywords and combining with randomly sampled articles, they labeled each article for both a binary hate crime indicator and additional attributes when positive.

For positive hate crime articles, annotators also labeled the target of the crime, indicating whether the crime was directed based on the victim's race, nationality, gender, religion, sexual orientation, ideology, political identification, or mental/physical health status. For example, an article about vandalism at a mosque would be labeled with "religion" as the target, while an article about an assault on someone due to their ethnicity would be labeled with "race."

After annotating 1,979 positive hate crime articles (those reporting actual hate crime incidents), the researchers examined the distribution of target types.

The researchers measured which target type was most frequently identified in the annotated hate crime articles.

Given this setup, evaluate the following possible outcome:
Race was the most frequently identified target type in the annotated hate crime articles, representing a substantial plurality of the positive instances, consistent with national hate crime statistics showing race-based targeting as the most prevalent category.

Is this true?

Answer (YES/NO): YES